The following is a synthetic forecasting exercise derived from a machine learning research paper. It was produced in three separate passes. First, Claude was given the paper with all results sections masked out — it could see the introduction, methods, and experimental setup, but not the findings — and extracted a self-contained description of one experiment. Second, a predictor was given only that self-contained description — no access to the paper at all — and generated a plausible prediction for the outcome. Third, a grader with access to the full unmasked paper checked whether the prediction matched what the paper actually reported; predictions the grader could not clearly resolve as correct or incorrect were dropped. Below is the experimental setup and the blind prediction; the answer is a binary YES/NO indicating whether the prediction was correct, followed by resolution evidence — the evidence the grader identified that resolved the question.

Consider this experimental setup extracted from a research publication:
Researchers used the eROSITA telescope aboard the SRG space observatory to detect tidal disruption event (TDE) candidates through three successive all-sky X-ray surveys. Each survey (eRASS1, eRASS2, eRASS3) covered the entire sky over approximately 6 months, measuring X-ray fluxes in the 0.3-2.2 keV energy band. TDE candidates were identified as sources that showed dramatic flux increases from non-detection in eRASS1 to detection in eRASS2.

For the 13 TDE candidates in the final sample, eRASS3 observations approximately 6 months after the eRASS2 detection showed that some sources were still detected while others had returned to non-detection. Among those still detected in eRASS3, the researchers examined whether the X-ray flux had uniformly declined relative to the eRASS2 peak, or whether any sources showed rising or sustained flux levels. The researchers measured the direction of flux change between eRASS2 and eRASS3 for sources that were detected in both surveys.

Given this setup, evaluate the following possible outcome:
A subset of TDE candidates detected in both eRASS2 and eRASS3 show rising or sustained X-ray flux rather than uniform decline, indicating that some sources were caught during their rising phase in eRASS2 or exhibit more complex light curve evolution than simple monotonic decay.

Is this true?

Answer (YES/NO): YES